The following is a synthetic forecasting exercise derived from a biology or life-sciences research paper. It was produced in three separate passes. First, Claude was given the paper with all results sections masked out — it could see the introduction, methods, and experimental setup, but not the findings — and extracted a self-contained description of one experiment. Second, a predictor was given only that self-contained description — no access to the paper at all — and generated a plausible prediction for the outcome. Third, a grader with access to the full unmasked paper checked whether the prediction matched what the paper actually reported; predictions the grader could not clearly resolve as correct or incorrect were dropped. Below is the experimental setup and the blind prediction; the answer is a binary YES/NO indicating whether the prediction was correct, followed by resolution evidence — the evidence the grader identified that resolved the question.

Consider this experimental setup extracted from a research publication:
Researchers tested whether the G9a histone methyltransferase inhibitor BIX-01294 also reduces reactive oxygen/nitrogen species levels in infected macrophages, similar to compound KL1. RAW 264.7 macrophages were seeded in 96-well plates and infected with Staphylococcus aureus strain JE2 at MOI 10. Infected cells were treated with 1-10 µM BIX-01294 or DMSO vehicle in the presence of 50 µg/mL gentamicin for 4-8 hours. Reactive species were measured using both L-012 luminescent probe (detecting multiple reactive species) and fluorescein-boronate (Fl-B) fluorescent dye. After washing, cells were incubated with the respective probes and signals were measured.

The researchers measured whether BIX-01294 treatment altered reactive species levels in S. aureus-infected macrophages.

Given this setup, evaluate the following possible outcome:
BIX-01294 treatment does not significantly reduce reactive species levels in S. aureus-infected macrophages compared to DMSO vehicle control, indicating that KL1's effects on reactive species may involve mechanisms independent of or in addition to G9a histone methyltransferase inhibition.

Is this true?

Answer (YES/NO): NO